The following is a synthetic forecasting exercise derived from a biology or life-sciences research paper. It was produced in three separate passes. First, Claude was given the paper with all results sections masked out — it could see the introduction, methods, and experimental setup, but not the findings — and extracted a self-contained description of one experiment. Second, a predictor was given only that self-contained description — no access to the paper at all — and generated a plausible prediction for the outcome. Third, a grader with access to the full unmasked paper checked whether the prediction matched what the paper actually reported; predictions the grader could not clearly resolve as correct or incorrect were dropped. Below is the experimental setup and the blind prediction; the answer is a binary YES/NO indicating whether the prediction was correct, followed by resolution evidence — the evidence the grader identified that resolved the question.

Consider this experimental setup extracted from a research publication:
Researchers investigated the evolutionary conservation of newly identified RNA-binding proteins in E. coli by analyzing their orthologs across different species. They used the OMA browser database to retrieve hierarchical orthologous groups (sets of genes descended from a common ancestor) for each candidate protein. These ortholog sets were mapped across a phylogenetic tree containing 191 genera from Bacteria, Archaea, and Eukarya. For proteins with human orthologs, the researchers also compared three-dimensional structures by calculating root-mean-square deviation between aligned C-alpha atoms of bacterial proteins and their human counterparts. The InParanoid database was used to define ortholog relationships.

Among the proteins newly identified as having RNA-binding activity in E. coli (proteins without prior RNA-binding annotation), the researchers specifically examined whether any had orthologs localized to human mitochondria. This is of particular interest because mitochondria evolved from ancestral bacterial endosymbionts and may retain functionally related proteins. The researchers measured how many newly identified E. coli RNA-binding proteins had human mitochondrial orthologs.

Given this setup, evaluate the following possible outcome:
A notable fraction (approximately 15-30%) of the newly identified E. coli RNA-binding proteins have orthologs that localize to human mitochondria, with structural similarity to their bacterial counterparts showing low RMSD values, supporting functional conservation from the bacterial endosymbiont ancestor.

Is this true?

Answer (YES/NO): YES